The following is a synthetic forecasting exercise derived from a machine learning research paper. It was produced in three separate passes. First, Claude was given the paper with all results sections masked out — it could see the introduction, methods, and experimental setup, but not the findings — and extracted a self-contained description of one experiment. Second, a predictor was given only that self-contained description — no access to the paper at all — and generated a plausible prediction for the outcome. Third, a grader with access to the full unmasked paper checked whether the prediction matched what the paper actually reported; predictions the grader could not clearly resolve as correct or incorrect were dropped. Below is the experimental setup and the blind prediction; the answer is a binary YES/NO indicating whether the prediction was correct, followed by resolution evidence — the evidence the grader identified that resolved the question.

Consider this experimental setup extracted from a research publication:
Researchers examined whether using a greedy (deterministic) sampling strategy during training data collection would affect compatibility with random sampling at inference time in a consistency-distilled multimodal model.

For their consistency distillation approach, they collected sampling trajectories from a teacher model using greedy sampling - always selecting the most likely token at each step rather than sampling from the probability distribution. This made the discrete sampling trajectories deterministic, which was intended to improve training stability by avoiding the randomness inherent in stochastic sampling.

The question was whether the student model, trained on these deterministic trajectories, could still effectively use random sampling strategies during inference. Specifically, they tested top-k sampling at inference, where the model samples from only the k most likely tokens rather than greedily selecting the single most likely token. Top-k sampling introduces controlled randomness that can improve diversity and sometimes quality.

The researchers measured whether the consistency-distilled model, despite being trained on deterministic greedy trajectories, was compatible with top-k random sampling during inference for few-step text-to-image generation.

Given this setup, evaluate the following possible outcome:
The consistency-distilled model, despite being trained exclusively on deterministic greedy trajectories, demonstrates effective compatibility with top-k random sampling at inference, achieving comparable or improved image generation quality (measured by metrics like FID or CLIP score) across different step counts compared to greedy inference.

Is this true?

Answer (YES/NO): YES